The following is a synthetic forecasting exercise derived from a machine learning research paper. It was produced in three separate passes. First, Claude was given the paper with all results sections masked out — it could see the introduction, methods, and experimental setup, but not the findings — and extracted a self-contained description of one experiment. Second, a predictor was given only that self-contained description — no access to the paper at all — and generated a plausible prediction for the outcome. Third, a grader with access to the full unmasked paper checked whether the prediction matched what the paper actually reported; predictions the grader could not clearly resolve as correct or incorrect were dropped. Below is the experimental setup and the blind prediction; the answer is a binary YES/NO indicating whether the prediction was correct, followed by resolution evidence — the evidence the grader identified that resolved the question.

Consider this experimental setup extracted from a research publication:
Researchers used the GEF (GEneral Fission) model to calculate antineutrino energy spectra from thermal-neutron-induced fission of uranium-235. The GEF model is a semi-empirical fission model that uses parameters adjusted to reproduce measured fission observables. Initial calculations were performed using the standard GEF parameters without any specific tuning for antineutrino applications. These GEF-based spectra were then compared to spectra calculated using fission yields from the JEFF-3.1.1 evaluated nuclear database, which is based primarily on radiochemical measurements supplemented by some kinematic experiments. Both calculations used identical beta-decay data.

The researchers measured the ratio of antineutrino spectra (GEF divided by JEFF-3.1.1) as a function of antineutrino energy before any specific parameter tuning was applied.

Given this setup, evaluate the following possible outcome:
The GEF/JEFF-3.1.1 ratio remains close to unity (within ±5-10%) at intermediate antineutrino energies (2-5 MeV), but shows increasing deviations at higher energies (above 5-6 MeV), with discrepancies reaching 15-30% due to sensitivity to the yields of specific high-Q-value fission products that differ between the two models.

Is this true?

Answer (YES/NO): NO